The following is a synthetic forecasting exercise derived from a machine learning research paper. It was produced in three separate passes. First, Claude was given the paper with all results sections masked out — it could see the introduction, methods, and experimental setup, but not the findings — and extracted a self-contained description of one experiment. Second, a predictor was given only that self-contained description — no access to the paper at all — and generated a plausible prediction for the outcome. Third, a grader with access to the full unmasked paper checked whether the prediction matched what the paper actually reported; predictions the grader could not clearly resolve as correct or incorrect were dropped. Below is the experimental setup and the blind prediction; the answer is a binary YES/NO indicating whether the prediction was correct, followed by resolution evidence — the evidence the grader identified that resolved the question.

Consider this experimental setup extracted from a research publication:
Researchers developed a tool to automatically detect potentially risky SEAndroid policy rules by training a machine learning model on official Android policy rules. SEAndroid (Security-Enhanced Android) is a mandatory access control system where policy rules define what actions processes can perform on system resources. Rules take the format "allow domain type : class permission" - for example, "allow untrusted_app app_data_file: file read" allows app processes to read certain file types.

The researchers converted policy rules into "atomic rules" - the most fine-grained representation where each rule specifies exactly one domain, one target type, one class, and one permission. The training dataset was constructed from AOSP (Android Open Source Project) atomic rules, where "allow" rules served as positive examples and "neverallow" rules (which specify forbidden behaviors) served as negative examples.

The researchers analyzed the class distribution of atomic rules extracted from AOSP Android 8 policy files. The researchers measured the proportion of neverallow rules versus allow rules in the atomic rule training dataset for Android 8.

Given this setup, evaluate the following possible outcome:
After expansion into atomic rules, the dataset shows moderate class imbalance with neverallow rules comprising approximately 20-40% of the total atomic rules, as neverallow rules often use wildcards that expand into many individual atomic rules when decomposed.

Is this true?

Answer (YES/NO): NO